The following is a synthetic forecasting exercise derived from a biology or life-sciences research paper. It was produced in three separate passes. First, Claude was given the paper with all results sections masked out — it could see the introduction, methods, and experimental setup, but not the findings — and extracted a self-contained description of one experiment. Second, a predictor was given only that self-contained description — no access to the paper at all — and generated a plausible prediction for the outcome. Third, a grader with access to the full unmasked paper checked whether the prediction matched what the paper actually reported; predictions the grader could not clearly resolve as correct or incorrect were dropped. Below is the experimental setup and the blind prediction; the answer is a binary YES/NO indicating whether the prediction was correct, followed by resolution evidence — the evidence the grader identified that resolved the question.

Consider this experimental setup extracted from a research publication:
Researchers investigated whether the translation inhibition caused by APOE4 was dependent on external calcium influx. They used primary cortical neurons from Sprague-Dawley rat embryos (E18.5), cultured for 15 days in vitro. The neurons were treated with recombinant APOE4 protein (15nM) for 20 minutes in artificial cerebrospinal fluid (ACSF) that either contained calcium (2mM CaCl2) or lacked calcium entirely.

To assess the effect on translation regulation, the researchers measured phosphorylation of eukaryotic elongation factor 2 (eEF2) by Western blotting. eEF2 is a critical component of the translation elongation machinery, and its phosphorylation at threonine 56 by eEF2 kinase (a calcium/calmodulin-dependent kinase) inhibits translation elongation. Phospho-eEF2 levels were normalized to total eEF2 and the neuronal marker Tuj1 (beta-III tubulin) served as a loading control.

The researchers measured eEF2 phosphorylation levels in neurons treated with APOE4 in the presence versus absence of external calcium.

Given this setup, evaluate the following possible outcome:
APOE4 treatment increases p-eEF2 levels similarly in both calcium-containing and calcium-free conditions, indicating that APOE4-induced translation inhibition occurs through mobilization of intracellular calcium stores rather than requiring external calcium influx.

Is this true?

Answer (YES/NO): NO